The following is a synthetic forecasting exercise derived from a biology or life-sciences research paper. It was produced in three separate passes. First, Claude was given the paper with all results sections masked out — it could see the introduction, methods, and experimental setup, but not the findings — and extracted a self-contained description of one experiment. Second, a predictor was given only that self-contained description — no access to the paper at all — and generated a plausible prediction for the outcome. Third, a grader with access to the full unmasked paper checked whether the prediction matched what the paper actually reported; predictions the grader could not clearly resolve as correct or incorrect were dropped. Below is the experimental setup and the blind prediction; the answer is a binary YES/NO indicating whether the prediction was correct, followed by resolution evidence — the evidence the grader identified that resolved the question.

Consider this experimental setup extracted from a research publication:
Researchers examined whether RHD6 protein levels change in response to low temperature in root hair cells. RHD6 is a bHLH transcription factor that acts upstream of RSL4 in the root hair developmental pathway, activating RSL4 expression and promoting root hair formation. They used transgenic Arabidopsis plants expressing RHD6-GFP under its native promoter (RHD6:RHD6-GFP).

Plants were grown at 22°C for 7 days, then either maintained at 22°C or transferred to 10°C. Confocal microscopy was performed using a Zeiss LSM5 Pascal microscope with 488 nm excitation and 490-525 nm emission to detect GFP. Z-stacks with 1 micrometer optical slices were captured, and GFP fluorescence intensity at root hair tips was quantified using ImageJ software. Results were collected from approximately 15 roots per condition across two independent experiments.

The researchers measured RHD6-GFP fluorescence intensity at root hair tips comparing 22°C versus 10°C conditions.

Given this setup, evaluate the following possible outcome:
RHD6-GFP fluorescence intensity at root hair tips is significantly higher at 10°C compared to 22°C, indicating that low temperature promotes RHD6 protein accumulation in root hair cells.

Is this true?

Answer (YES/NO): YES